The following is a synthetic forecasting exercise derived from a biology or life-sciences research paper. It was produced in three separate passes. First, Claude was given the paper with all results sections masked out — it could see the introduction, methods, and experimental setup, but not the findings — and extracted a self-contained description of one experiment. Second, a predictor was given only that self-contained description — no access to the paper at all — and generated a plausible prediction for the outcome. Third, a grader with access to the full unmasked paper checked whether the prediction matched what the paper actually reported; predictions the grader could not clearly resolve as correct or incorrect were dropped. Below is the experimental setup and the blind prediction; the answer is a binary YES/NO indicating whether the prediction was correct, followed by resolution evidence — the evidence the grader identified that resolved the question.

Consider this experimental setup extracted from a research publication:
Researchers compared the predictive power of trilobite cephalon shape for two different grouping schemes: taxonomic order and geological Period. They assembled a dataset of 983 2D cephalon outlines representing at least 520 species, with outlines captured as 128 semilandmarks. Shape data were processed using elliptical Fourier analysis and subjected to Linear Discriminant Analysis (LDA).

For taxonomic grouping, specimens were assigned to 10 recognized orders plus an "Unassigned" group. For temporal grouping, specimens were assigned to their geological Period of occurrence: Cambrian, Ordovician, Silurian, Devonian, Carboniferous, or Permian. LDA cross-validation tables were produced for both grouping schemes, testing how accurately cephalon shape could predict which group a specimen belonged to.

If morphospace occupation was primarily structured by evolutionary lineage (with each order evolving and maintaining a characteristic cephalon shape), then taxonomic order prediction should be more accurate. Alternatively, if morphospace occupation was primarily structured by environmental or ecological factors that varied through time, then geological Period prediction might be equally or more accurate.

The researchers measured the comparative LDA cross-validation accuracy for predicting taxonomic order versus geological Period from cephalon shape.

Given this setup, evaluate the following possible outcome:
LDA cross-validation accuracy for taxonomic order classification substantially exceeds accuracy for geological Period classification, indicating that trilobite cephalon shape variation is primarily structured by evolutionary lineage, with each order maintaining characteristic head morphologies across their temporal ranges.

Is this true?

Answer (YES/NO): NO